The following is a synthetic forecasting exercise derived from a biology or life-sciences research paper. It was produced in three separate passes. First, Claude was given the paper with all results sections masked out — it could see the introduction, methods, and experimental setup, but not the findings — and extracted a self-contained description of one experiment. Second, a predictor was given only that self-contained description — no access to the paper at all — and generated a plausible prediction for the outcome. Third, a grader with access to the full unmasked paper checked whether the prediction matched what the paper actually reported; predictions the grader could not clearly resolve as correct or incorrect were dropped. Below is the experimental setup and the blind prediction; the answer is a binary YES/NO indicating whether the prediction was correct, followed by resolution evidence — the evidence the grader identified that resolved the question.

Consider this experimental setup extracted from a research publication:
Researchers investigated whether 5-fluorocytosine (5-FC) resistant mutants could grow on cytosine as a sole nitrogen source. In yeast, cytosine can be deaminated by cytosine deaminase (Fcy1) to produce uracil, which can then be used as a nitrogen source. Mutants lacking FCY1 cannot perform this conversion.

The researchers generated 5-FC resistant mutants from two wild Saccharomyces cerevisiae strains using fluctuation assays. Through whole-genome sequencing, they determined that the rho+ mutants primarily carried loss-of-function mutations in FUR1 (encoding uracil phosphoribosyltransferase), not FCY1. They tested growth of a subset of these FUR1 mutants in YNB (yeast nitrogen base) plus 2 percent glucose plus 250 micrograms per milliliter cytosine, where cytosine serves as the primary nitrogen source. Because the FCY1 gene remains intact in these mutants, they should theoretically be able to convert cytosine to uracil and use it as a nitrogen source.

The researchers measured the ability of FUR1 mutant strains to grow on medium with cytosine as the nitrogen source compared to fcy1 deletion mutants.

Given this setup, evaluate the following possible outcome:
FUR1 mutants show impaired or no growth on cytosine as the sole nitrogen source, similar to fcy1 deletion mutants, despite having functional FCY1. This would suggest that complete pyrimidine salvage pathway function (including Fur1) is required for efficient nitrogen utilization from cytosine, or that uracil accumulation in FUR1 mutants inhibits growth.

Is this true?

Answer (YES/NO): NO